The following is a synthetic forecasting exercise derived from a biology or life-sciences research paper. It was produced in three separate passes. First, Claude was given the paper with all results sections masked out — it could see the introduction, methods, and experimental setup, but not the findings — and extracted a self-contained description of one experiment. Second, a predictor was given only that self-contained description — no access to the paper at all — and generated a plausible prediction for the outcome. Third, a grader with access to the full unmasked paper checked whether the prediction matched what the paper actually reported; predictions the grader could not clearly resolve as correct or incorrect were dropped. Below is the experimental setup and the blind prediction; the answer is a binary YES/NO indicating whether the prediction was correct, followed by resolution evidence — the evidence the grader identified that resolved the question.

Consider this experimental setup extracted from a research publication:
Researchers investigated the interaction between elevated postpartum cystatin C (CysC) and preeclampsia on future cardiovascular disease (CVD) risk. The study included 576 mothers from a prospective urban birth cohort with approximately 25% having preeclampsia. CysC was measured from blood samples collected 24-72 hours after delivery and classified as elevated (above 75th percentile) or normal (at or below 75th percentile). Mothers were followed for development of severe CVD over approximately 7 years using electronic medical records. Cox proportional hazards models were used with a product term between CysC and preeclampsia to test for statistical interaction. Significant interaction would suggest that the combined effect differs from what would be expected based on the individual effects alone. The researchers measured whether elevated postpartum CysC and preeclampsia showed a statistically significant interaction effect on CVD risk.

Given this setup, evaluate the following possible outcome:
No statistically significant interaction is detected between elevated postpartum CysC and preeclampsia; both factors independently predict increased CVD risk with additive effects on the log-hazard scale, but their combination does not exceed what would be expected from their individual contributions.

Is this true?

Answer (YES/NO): NO